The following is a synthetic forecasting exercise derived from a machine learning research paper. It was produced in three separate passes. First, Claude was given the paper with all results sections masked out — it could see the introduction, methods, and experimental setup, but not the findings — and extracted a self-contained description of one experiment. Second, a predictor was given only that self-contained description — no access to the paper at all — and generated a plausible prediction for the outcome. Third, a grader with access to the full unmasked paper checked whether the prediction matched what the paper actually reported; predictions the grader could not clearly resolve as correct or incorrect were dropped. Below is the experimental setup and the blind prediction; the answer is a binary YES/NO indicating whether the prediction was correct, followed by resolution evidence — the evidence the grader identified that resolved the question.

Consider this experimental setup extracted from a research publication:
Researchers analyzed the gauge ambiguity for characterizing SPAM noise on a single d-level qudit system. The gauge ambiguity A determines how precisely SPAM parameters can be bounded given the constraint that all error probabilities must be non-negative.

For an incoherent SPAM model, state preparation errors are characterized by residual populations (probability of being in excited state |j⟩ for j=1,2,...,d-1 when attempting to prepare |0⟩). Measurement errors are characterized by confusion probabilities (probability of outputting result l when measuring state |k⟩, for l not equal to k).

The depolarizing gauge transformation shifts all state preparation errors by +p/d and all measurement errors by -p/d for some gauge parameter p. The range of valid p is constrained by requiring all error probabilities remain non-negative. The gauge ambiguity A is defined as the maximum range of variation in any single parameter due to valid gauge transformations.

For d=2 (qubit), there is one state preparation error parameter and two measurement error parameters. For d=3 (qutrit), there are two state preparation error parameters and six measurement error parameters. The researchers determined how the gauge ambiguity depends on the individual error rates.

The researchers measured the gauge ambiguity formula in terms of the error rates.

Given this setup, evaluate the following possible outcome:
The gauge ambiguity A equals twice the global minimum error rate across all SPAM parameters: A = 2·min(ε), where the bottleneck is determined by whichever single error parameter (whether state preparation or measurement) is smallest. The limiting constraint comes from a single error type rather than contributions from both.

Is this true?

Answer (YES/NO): NO